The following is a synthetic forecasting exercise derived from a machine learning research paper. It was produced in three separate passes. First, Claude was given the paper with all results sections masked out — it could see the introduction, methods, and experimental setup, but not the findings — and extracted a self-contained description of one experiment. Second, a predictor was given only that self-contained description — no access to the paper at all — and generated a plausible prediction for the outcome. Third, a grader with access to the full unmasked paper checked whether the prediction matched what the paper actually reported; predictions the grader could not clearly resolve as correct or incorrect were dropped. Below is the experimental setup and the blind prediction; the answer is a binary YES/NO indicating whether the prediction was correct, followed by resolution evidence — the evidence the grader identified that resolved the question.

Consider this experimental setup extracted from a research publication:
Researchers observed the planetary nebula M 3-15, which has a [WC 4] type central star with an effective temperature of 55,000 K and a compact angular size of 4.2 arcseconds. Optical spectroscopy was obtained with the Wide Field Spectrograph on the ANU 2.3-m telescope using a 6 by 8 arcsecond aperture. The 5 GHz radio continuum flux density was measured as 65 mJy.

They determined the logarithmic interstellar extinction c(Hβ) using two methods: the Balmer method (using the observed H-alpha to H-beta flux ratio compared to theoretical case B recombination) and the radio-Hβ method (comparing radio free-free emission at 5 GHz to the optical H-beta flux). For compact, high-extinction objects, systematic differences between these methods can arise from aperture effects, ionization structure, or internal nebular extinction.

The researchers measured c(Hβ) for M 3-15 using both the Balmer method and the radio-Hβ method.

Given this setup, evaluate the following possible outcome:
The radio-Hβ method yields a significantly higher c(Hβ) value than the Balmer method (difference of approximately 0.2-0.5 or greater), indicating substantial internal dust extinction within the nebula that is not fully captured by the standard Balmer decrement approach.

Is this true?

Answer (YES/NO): NO